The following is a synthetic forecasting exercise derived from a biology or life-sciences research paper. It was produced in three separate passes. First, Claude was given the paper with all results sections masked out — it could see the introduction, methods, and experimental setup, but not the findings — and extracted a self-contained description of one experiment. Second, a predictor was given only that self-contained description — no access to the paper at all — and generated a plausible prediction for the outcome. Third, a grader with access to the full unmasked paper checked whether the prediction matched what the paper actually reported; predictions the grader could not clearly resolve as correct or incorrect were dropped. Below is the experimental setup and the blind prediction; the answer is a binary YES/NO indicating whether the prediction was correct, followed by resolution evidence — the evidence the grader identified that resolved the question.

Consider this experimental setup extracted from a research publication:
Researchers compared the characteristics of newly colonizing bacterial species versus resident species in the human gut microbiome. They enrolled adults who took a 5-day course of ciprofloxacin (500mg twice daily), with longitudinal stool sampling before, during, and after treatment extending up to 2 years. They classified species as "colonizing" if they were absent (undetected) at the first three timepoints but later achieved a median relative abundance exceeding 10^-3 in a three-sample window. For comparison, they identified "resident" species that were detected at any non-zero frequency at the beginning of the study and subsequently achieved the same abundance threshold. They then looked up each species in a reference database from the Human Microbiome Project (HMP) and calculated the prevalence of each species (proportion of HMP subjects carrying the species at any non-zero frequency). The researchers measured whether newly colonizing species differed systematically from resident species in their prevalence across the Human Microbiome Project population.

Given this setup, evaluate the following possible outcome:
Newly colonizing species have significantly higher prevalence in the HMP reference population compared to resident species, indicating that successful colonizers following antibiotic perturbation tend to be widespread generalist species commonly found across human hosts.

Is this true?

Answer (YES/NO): NO